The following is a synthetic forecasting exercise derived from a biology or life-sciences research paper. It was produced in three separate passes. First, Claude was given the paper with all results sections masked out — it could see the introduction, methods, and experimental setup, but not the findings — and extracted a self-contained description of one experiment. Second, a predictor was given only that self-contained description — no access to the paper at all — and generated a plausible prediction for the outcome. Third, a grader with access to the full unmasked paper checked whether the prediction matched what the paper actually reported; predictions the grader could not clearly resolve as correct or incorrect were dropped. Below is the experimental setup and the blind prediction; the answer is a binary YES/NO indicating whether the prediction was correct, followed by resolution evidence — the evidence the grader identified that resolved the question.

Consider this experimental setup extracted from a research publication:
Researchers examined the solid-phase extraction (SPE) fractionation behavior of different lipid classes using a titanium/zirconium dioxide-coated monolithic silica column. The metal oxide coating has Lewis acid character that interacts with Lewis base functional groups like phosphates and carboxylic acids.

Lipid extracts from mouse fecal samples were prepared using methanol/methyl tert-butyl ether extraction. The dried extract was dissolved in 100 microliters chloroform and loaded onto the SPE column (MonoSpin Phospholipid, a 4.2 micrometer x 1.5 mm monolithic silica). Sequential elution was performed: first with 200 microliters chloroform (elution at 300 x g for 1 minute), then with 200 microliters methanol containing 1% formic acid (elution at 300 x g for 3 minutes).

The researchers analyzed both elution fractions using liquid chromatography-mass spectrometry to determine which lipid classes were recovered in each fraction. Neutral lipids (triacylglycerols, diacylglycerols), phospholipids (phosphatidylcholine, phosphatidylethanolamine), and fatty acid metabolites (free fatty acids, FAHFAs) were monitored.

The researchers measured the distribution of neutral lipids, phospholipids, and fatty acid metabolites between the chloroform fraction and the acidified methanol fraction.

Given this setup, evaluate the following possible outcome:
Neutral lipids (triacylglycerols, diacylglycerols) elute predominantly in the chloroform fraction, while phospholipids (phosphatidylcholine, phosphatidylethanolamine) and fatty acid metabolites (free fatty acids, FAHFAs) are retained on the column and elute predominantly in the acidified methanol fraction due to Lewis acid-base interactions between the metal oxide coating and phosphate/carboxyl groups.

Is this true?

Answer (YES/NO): NO